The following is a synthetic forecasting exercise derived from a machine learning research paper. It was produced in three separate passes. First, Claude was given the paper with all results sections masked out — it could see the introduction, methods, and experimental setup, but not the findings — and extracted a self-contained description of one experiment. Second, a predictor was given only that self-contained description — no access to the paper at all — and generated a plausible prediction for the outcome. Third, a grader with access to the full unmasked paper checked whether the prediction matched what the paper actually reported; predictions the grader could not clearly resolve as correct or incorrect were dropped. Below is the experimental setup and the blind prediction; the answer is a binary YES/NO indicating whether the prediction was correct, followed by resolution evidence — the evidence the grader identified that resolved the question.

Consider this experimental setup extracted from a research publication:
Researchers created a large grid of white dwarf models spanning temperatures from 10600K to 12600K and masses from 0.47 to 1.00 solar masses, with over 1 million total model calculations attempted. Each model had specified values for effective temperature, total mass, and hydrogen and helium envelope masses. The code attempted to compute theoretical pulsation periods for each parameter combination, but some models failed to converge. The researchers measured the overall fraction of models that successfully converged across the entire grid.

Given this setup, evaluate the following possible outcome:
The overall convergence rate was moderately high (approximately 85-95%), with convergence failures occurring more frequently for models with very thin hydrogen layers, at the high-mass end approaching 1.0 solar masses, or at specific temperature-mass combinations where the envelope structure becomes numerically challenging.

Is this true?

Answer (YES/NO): NO